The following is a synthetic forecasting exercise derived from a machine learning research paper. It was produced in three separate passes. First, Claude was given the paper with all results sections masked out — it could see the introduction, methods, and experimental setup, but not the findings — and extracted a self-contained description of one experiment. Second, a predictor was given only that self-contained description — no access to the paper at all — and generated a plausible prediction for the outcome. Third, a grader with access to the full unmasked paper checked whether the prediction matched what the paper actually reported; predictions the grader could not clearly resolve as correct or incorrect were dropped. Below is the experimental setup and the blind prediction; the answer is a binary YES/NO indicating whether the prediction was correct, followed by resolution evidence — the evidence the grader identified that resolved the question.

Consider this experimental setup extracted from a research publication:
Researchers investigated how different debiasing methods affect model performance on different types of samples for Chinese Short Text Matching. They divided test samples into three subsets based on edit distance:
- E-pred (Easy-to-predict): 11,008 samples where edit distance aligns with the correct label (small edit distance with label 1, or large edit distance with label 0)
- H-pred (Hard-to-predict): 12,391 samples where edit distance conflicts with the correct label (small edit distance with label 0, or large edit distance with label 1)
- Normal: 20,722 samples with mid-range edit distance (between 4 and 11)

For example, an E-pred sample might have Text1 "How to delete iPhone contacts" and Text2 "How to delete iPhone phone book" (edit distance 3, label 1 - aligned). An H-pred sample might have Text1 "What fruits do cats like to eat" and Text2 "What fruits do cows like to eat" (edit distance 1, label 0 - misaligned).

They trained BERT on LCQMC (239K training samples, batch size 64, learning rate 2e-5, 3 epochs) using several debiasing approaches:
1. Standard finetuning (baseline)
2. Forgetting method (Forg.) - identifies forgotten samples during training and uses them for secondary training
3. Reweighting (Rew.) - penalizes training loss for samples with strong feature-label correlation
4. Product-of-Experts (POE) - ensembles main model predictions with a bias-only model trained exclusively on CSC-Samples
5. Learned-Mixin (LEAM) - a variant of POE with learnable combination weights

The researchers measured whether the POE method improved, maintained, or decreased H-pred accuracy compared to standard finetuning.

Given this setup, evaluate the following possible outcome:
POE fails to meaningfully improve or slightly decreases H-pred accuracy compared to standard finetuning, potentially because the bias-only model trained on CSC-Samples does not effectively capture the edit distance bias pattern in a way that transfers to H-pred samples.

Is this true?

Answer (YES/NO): NO